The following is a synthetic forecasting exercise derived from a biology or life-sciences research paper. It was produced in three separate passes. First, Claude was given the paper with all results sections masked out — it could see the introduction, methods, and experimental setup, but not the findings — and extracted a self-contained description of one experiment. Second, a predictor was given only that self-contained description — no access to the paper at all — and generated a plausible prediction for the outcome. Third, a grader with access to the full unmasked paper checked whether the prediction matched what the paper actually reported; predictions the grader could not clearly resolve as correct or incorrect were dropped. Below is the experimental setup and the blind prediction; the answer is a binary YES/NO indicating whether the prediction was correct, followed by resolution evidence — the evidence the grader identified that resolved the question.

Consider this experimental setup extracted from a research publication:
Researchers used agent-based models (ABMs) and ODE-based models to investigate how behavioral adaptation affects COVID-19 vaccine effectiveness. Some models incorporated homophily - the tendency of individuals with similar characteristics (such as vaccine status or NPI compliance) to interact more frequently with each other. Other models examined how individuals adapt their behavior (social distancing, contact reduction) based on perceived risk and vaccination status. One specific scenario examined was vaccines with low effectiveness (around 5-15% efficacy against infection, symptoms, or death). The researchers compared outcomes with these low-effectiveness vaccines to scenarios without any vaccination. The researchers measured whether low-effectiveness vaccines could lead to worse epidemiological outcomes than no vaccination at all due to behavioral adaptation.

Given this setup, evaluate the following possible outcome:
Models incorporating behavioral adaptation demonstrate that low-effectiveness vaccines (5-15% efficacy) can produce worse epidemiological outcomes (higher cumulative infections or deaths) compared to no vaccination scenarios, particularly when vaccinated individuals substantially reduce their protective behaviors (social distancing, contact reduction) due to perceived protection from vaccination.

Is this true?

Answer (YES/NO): YES